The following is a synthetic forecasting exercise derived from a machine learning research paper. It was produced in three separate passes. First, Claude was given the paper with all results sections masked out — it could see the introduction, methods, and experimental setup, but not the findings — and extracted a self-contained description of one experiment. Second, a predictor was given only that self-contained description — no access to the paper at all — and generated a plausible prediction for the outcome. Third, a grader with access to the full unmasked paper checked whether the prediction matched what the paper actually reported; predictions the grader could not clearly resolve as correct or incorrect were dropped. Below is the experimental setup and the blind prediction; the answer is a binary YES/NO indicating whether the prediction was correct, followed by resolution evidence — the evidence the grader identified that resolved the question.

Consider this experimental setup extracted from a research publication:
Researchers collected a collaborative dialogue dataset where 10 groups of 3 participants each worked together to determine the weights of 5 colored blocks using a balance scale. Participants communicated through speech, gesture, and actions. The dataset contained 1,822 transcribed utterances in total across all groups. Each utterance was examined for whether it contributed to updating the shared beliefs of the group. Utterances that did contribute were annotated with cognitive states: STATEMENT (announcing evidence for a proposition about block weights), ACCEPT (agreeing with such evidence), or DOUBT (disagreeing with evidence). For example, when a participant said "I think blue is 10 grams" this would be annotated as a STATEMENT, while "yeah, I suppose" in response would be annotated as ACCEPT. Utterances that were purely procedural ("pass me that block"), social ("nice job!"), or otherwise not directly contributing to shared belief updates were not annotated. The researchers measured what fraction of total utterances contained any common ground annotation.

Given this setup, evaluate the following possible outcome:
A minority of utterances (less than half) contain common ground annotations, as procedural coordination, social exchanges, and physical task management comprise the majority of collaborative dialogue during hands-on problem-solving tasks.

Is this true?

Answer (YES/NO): YES